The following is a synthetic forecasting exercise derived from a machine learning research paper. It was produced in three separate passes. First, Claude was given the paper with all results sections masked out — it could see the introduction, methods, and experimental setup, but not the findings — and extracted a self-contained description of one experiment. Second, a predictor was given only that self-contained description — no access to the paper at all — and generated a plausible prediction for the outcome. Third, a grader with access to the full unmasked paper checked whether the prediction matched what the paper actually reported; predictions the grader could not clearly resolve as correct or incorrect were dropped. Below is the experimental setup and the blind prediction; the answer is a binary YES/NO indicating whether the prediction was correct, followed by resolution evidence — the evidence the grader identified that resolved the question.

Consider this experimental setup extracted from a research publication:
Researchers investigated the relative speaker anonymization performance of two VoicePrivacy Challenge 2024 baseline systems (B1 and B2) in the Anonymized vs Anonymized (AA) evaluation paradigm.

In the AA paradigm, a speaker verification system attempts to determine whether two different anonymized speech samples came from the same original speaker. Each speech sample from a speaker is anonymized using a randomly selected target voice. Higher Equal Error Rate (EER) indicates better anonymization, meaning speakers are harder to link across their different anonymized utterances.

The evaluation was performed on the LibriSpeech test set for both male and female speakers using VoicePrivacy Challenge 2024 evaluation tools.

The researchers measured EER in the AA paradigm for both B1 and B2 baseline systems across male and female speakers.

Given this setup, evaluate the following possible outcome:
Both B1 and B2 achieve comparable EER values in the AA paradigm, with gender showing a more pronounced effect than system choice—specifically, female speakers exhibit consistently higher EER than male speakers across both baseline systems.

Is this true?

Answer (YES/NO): NO